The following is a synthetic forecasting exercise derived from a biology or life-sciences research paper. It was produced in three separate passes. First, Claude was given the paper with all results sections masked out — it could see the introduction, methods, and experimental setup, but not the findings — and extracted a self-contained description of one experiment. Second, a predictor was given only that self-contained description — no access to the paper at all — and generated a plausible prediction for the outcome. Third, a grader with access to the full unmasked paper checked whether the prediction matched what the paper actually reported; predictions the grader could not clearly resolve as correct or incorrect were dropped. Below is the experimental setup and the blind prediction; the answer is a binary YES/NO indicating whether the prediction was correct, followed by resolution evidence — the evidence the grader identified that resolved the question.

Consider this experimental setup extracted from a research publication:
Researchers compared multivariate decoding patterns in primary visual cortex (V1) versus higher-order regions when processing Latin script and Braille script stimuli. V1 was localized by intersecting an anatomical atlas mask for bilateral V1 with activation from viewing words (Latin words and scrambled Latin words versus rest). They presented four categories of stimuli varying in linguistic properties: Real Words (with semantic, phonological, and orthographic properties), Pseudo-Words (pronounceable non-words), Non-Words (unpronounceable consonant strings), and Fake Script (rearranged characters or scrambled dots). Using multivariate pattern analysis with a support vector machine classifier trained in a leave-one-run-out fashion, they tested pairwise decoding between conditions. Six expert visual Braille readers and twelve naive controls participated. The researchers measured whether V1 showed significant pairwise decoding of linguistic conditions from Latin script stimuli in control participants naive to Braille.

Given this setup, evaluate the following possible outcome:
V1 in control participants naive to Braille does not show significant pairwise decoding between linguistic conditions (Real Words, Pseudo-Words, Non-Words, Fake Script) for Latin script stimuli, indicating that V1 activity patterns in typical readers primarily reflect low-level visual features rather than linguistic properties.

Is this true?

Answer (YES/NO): NO